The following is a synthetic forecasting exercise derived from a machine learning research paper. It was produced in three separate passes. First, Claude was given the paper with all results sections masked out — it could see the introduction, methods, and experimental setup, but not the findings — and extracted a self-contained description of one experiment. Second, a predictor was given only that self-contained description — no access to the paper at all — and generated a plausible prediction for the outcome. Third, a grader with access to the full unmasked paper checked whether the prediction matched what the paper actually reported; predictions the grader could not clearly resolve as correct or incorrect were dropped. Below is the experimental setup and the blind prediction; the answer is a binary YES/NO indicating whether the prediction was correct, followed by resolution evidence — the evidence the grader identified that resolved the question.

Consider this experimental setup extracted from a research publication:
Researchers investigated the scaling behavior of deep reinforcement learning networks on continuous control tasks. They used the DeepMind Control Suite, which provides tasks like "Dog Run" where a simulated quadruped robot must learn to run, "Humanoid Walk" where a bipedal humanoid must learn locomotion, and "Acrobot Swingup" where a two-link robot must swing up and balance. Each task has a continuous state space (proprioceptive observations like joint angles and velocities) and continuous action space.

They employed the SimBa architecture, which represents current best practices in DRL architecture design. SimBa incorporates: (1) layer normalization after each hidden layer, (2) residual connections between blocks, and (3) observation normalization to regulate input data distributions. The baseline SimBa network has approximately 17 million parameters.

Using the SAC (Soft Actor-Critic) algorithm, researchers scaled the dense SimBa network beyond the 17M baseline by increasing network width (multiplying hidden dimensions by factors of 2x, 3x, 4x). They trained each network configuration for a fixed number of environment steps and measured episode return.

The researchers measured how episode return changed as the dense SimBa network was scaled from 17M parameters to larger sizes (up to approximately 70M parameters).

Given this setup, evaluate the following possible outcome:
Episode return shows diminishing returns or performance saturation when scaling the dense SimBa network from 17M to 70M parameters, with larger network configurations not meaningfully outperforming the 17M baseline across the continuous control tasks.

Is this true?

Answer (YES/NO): NO